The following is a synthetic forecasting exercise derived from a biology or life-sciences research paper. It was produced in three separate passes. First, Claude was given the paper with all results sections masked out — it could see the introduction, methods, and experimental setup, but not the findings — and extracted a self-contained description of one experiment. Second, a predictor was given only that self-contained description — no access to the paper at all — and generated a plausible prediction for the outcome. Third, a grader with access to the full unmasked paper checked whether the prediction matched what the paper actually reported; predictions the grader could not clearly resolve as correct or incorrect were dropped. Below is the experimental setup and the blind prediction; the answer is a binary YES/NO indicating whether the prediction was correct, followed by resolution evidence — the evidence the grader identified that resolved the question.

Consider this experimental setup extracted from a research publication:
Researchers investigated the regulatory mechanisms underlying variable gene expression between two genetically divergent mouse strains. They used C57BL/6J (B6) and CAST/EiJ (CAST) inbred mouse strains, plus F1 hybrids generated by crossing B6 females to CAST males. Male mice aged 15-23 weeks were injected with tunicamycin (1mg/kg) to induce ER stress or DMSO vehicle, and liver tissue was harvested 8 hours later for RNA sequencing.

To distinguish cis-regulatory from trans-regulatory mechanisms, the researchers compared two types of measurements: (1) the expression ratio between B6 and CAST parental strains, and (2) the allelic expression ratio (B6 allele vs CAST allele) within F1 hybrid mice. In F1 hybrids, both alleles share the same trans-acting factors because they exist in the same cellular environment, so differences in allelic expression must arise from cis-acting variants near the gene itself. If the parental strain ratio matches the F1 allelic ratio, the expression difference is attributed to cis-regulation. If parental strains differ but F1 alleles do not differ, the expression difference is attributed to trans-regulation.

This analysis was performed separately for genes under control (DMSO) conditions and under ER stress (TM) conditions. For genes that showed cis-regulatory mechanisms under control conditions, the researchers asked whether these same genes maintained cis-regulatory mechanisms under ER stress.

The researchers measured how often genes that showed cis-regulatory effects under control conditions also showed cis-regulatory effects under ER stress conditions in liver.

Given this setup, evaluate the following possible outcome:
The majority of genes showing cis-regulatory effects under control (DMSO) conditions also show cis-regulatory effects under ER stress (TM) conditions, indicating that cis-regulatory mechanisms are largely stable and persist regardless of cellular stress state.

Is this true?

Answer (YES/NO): NO